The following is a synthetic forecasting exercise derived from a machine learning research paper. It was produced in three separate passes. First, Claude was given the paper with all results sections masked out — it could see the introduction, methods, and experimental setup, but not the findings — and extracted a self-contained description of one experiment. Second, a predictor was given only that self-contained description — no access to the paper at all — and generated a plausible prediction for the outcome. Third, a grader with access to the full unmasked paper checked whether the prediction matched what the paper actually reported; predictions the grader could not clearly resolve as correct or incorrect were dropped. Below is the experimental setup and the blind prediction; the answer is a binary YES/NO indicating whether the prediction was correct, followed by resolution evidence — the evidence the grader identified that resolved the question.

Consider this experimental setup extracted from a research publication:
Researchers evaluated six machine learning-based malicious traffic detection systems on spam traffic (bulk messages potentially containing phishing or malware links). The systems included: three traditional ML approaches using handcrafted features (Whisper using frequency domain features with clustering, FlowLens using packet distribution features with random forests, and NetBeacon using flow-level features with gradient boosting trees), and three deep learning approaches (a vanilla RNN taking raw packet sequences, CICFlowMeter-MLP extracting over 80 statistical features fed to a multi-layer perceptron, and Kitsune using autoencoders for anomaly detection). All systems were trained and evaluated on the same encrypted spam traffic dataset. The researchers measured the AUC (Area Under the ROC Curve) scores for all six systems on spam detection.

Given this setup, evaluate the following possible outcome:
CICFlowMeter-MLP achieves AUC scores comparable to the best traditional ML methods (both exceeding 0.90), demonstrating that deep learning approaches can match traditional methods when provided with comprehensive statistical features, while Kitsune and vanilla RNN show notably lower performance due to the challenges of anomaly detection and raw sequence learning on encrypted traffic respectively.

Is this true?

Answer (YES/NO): YES